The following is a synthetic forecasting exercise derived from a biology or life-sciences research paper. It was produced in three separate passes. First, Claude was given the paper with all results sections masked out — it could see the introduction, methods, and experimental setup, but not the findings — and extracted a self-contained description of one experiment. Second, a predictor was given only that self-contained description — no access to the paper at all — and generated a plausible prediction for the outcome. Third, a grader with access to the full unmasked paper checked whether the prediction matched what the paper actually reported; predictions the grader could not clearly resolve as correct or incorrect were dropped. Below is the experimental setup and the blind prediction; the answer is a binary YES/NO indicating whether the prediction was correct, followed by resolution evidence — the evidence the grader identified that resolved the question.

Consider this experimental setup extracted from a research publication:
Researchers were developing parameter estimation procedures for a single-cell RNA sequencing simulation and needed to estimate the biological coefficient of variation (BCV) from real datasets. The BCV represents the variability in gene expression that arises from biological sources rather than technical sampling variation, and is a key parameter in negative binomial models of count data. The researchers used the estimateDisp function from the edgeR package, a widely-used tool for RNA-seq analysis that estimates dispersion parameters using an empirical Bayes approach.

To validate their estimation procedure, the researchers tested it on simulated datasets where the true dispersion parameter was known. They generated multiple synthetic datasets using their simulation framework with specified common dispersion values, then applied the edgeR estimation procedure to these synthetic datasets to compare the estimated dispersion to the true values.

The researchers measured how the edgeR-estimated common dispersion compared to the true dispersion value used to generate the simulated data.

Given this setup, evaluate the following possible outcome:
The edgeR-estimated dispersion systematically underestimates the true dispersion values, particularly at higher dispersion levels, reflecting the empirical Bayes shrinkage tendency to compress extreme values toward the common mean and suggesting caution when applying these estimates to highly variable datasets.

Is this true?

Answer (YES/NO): NO